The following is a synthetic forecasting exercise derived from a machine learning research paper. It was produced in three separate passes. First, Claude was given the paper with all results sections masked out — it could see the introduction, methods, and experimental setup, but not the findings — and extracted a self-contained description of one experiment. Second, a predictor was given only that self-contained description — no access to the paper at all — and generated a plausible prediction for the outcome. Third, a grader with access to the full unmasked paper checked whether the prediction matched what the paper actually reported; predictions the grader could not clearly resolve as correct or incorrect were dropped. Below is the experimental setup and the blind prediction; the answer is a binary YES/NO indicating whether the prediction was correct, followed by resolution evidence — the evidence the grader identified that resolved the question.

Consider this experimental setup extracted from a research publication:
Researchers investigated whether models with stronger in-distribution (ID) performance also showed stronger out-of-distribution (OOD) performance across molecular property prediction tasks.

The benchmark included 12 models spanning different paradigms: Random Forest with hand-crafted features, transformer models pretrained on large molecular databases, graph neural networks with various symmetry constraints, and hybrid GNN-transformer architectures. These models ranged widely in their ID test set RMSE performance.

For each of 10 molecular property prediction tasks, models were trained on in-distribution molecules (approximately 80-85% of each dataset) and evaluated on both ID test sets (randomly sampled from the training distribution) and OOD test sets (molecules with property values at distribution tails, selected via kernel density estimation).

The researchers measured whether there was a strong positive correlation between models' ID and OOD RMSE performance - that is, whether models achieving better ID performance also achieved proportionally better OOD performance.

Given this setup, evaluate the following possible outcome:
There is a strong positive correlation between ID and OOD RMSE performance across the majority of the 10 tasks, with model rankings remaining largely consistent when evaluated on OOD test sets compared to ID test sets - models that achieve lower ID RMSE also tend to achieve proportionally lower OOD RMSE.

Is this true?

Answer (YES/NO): NO